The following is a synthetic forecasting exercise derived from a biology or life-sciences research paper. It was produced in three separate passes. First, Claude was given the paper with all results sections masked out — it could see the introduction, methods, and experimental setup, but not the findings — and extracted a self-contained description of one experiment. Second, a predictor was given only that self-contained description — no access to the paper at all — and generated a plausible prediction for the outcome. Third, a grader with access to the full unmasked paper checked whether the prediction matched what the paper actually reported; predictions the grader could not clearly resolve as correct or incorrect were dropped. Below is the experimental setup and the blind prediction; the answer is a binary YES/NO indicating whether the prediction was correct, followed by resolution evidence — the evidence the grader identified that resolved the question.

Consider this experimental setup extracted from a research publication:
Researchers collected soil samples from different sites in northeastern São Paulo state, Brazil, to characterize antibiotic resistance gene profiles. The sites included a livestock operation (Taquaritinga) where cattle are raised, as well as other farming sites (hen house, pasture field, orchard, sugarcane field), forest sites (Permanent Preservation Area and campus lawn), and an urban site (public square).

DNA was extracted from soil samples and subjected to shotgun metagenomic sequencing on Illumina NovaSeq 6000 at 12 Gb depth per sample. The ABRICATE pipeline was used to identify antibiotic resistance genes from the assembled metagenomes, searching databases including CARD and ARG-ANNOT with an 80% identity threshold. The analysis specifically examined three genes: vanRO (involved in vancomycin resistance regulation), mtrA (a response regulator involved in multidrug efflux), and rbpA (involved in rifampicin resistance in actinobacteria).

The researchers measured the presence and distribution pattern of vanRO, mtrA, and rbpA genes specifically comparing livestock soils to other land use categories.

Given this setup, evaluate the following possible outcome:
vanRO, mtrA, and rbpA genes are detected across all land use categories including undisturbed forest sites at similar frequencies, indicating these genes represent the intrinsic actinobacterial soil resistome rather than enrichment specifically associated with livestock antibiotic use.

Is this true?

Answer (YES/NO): NO